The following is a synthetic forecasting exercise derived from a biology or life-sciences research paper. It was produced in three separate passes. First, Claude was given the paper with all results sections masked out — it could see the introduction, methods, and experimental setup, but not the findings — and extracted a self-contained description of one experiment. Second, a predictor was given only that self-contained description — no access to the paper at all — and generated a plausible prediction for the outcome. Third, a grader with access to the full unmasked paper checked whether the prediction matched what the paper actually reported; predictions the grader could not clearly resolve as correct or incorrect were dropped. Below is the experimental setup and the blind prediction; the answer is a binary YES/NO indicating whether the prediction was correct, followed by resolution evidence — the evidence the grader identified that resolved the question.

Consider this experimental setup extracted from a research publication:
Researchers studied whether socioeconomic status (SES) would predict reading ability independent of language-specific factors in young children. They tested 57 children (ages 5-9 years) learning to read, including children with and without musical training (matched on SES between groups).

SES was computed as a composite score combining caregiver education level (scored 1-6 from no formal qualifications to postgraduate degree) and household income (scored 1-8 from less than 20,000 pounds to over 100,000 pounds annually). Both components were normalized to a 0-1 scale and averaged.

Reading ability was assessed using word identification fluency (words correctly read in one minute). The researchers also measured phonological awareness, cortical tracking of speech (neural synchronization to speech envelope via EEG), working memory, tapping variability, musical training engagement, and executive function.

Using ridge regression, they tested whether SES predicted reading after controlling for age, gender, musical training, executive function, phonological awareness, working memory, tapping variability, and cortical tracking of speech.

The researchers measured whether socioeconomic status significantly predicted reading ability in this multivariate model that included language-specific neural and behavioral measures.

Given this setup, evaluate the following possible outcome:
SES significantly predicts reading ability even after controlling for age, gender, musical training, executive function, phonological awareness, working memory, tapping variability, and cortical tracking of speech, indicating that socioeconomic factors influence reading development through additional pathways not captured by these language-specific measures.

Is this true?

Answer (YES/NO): NO